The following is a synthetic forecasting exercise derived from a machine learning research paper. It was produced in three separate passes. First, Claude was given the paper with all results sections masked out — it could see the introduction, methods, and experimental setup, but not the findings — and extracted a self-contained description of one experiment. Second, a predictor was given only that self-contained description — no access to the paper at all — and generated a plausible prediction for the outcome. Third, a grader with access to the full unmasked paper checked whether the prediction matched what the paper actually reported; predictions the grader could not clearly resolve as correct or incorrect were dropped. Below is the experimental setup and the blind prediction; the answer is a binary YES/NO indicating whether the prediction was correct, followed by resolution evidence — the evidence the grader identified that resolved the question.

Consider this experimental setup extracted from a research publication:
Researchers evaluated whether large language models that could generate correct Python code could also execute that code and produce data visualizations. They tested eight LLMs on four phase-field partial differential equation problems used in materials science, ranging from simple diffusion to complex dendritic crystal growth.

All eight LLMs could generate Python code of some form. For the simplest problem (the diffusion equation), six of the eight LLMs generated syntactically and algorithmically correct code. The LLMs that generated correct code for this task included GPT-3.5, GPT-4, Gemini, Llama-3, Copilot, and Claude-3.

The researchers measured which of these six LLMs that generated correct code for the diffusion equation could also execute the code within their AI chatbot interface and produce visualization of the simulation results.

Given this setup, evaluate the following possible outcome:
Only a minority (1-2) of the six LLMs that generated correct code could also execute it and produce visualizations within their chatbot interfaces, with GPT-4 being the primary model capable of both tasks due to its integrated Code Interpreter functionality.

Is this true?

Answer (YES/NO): YES